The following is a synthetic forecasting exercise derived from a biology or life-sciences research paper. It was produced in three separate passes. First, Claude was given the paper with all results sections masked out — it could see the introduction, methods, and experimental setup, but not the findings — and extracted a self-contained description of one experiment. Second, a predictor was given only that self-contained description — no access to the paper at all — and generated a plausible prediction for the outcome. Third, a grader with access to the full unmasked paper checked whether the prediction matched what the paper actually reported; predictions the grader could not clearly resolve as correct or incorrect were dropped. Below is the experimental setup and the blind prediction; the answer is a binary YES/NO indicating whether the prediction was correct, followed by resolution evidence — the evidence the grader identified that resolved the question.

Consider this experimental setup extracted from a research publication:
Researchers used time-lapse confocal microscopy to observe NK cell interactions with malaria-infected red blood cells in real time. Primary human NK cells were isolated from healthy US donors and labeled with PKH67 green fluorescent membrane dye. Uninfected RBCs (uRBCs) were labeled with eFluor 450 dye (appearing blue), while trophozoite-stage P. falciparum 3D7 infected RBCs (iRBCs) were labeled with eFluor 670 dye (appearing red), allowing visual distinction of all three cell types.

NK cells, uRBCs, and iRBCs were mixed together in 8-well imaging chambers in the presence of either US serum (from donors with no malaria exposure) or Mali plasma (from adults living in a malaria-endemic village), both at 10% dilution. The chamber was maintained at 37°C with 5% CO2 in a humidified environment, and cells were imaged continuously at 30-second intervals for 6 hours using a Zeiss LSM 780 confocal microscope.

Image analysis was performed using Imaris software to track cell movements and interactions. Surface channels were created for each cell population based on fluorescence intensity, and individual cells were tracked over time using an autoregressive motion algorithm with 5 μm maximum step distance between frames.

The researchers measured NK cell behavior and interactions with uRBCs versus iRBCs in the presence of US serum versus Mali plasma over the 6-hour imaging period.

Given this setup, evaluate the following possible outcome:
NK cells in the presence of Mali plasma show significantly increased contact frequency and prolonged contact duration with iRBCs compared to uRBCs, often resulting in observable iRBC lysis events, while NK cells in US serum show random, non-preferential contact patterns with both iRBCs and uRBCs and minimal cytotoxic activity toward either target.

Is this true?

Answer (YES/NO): NO